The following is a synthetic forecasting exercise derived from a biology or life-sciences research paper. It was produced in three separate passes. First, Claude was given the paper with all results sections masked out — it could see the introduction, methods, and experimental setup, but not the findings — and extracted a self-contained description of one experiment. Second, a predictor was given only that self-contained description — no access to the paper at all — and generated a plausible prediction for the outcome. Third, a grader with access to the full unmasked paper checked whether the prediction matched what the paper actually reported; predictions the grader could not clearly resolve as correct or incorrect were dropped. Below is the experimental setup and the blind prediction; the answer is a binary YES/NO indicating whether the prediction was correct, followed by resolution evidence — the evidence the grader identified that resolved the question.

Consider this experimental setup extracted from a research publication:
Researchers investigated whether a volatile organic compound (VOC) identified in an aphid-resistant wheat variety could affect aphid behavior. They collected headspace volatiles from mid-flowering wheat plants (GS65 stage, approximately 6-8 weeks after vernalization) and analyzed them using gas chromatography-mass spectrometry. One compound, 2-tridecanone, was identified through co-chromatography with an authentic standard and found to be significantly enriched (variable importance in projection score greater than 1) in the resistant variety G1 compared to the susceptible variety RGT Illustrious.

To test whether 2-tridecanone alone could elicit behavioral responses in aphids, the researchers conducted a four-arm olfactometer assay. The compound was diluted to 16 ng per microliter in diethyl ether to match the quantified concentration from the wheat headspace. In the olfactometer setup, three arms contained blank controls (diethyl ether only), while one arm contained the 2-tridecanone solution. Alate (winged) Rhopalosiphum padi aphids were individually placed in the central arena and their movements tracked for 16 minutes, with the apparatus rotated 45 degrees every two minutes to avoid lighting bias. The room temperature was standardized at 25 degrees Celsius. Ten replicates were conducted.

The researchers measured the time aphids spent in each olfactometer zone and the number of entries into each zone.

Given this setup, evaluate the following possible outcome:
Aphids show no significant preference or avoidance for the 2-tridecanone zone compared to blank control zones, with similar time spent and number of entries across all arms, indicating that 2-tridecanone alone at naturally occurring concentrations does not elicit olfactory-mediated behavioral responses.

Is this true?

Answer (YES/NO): NO